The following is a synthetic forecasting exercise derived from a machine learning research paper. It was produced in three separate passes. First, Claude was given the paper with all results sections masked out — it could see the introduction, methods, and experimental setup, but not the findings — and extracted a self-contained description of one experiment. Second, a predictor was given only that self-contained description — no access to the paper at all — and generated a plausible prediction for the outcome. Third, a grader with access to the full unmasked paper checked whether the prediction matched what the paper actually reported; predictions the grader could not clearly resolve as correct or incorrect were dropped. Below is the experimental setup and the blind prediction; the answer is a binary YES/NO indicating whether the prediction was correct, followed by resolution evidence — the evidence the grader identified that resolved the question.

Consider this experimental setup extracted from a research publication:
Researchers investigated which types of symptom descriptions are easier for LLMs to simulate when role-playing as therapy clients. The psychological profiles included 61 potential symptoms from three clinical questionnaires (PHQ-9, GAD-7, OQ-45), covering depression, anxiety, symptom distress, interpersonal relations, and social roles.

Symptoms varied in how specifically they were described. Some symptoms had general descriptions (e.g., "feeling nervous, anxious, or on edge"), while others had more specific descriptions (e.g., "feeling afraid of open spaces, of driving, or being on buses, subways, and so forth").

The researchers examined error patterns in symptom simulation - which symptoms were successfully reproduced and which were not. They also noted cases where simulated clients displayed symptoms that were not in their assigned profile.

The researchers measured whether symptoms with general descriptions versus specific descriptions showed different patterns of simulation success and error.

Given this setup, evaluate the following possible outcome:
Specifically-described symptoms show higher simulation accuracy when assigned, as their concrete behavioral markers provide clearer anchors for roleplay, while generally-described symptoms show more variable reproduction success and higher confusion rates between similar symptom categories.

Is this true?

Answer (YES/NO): NO